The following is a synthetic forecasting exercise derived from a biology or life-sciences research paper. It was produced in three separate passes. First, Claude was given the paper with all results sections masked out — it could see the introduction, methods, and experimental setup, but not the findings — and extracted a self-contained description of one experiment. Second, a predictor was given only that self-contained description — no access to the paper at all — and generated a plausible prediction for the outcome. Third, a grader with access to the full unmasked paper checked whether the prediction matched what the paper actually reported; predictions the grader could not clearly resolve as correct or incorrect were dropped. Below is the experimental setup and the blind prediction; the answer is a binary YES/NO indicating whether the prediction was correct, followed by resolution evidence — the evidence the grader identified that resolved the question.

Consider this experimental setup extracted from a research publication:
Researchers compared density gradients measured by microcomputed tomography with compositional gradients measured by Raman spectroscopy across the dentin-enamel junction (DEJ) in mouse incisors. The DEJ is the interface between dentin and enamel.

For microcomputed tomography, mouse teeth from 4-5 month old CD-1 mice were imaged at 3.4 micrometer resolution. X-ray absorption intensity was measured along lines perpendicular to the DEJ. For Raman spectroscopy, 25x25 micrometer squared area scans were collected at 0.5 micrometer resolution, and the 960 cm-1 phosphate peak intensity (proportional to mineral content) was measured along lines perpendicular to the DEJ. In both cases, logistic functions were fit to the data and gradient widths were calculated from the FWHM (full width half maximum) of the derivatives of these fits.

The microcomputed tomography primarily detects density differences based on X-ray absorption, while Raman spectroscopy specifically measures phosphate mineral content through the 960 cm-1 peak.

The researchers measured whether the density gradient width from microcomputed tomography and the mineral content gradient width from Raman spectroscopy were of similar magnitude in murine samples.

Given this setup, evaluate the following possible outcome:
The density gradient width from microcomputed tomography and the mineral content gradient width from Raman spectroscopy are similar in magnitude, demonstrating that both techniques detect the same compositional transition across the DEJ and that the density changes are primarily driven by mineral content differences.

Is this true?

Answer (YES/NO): NO